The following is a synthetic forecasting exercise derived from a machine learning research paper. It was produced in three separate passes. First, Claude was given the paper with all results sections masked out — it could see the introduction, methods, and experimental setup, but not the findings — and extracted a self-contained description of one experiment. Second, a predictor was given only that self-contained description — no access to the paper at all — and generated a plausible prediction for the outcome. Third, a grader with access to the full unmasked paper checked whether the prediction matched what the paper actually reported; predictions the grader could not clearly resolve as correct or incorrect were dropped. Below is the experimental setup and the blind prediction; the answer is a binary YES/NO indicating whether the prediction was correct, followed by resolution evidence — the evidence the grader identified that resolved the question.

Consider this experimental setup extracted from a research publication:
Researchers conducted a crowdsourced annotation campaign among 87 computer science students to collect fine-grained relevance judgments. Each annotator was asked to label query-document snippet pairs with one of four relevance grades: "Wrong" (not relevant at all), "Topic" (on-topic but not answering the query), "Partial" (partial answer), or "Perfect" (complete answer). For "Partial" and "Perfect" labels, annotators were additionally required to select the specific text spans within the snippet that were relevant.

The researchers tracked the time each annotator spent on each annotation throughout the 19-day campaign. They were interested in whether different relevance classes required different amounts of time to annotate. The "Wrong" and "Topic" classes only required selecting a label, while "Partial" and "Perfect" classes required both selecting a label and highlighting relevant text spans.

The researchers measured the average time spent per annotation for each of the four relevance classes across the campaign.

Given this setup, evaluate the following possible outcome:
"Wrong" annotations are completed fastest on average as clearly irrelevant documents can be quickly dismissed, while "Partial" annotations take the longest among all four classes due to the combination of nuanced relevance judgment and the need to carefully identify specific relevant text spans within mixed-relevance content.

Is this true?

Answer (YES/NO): NO